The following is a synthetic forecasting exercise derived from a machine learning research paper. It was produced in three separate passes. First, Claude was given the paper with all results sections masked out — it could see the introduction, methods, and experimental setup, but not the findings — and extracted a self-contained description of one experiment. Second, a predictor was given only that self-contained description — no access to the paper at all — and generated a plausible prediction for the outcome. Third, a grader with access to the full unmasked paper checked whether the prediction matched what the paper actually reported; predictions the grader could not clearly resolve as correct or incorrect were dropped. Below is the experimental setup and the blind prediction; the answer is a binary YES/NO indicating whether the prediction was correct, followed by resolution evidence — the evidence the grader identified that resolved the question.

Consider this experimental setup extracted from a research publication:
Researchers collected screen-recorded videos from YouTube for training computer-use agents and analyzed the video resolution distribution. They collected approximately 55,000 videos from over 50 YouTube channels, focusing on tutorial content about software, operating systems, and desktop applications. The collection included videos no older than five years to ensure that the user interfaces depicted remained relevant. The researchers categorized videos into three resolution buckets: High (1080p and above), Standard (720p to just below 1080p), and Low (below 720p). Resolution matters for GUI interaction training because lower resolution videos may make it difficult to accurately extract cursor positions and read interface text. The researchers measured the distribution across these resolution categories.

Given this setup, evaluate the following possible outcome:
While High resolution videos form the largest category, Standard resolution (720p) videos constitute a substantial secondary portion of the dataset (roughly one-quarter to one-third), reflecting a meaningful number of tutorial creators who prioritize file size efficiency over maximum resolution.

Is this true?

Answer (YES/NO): NO